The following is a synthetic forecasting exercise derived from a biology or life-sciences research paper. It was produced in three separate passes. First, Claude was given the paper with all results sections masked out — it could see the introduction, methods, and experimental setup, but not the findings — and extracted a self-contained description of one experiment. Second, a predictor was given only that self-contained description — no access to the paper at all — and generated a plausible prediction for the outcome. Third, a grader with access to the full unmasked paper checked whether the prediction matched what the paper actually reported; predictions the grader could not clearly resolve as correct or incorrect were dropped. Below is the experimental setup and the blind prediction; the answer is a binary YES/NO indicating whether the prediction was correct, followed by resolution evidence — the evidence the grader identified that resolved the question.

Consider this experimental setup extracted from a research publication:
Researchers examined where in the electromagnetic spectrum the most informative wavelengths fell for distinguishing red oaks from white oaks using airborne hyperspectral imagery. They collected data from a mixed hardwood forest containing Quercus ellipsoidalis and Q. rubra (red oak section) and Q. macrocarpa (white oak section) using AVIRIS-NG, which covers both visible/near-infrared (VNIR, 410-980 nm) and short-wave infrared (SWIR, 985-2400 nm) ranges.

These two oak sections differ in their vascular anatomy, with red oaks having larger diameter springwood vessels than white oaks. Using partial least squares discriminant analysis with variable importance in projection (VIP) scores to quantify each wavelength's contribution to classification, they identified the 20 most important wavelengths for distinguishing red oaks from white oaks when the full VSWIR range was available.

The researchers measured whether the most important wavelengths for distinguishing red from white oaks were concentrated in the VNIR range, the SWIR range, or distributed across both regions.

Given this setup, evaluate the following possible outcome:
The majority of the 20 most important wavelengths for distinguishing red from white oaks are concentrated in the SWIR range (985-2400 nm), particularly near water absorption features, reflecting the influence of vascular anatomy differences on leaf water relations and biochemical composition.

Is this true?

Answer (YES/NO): NO